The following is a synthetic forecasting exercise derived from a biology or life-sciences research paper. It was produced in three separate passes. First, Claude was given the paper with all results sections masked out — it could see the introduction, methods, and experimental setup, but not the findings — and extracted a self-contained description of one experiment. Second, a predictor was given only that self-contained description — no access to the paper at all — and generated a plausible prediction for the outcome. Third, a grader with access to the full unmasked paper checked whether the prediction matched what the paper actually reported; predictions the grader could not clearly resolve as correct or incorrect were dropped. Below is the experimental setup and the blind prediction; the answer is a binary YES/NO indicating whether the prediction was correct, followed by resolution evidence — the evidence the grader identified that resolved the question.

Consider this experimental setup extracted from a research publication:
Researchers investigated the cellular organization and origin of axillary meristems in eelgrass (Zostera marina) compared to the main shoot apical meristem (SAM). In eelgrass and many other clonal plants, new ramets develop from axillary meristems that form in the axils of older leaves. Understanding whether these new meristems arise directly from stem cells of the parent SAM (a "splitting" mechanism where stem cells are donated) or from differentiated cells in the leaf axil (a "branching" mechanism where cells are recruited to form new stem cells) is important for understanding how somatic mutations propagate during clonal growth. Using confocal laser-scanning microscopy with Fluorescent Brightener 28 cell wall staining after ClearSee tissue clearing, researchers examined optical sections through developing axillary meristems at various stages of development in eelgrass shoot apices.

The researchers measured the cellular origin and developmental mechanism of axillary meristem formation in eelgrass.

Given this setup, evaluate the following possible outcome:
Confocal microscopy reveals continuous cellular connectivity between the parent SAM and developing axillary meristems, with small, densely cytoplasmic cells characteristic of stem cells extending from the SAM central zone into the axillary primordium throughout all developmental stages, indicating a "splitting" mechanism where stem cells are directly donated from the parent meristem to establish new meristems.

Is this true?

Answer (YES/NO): NO